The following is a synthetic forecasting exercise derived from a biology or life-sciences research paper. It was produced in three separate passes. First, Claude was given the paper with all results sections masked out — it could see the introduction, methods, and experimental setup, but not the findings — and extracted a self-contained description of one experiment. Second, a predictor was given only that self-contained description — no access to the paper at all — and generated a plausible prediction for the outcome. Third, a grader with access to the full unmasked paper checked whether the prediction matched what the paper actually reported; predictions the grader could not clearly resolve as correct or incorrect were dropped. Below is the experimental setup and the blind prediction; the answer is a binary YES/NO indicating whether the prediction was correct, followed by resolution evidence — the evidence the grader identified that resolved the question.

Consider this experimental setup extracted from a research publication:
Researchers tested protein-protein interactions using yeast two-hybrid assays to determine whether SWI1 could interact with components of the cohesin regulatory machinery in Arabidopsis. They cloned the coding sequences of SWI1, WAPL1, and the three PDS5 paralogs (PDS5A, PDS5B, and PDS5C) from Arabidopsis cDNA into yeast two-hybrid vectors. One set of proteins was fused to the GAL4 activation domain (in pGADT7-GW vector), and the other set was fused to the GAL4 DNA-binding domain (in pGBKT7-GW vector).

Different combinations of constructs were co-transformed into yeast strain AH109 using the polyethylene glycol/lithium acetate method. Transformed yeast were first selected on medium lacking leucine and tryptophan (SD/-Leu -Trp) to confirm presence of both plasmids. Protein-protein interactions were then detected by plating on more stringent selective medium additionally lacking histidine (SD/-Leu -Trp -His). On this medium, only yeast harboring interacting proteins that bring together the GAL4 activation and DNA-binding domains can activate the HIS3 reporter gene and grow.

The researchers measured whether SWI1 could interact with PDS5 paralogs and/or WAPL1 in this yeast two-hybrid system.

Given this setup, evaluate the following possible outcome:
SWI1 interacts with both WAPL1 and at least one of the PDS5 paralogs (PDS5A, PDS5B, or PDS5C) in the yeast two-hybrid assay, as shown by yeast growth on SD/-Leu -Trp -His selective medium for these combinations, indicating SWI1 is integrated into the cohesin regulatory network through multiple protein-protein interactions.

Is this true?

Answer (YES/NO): NO